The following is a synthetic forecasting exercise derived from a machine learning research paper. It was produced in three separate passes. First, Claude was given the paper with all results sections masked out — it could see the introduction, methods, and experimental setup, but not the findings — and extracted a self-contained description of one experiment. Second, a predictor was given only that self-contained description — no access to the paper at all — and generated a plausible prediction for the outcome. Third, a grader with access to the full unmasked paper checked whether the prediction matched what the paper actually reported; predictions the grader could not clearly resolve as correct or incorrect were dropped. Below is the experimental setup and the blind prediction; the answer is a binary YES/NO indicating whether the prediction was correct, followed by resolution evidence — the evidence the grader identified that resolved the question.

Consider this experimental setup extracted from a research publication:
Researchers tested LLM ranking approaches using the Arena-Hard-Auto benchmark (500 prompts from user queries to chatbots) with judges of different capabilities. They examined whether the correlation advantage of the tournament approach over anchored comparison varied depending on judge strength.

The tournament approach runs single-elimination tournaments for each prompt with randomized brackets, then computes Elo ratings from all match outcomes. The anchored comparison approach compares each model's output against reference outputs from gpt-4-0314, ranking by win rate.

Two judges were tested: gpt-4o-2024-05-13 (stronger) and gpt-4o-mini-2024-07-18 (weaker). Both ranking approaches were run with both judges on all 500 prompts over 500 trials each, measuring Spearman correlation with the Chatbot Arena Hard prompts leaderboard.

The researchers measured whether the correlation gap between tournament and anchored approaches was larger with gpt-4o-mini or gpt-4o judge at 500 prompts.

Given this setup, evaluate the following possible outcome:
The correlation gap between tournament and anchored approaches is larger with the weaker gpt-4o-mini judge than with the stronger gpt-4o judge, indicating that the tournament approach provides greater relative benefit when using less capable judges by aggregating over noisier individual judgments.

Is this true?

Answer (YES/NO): YES